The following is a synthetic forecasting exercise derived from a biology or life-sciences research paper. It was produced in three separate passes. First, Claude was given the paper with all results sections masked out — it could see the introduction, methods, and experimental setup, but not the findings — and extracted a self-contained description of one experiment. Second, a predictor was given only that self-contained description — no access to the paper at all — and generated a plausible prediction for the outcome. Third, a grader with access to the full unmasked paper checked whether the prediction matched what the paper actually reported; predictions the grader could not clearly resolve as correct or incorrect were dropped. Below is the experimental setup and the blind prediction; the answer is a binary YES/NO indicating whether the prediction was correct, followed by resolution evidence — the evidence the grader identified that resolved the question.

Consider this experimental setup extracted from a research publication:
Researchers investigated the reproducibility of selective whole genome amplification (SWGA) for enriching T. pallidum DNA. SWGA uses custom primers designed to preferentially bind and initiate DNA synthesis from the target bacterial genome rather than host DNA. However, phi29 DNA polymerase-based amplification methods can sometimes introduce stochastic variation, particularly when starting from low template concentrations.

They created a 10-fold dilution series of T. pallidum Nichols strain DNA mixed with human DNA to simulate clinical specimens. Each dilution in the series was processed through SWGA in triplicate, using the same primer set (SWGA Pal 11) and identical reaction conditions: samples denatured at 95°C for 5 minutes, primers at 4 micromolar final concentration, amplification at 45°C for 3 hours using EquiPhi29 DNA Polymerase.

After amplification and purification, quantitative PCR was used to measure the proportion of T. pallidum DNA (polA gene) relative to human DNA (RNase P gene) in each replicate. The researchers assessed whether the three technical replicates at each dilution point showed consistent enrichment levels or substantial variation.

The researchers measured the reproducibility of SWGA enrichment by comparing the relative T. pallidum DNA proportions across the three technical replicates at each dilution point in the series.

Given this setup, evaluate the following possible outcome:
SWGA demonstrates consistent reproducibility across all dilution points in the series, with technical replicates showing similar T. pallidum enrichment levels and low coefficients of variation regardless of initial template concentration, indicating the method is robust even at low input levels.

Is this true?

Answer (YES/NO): NO